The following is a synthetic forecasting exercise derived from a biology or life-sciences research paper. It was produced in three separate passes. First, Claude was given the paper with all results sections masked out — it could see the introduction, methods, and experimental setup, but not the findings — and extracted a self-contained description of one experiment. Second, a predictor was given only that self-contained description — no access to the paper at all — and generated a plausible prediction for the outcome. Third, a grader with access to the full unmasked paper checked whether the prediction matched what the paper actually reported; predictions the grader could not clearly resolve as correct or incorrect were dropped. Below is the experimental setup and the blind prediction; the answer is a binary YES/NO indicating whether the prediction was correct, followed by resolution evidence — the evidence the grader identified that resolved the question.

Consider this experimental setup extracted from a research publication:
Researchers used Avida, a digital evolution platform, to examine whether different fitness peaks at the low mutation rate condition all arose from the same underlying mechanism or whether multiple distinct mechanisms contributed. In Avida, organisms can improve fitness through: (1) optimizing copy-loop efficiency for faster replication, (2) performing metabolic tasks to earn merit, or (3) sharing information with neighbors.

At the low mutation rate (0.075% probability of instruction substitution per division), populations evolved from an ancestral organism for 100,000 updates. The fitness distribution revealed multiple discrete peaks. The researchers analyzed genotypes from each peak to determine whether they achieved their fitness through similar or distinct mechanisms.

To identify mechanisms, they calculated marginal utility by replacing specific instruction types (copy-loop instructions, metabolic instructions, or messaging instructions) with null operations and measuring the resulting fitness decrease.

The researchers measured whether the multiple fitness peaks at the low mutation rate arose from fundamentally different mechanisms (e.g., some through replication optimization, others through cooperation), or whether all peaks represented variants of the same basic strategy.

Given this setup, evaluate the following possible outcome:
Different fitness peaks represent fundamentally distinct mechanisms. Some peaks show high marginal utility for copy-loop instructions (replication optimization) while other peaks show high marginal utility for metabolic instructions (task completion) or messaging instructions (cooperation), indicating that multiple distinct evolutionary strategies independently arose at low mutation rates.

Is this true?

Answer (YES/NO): NO